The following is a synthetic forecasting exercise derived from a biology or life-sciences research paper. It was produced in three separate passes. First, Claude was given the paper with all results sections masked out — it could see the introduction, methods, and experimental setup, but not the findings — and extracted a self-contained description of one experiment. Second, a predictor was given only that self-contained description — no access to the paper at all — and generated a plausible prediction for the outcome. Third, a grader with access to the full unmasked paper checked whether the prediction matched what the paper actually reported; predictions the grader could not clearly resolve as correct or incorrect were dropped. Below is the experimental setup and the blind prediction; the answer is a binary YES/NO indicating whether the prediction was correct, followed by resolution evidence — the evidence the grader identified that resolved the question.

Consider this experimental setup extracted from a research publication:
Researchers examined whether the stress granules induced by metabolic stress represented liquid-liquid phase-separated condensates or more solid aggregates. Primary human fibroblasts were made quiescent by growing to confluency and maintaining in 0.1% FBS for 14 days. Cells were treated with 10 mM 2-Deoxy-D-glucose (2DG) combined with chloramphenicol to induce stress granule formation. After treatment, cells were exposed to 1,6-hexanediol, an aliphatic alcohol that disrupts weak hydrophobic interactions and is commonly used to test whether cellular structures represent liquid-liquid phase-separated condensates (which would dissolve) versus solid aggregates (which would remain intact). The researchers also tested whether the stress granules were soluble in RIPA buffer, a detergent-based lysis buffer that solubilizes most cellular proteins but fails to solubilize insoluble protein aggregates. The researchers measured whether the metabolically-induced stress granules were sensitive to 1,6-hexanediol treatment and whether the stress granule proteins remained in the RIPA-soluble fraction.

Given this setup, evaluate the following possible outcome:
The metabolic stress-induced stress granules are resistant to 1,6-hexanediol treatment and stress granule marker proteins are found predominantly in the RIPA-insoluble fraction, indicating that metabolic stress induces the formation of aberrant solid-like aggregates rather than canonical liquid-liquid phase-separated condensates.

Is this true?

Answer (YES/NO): NO